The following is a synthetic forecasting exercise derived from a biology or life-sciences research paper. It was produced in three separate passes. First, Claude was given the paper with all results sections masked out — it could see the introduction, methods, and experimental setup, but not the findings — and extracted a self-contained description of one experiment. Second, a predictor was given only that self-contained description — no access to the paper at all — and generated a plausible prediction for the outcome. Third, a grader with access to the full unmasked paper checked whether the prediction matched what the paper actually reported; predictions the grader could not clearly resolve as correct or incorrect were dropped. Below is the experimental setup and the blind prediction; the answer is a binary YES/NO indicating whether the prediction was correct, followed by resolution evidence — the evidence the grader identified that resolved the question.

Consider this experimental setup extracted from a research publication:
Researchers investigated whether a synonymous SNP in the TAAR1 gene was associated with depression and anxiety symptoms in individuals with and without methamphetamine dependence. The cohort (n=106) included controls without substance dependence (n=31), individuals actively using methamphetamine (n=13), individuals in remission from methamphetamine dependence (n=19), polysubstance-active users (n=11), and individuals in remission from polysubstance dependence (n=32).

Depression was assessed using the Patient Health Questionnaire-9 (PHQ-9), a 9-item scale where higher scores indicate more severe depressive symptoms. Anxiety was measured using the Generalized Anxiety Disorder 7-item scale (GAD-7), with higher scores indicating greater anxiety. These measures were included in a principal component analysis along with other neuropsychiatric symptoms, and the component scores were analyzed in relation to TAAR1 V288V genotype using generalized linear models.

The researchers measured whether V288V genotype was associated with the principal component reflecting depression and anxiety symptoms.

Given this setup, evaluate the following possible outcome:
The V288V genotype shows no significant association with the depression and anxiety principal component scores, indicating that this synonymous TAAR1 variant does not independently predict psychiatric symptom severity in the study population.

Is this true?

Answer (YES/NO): YES